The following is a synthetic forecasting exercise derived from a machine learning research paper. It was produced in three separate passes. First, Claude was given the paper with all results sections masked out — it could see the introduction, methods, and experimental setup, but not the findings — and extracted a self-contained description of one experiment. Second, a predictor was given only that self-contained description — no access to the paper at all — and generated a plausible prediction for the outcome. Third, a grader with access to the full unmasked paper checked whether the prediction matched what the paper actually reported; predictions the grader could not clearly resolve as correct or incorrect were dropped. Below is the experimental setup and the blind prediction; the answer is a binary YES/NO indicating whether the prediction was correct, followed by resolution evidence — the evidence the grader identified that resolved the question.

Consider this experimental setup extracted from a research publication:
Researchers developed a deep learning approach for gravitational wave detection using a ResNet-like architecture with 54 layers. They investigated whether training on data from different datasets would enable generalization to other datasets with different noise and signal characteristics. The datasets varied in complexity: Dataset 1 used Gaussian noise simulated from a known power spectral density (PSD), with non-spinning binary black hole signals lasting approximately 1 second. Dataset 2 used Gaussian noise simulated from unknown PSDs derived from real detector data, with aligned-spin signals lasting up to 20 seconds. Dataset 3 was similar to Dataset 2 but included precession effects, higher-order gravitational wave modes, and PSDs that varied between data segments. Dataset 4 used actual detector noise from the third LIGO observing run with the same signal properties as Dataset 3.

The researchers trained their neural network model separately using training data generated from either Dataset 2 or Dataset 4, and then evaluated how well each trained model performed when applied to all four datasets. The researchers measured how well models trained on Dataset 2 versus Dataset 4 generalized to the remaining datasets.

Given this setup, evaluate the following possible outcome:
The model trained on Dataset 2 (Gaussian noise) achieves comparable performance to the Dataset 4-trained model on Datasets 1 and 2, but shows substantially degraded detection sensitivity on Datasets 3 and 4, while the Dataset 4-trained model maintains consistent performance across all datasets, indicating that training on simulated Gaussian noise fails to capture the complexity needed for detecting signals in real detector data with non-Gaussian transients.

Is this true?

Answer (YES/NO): NO